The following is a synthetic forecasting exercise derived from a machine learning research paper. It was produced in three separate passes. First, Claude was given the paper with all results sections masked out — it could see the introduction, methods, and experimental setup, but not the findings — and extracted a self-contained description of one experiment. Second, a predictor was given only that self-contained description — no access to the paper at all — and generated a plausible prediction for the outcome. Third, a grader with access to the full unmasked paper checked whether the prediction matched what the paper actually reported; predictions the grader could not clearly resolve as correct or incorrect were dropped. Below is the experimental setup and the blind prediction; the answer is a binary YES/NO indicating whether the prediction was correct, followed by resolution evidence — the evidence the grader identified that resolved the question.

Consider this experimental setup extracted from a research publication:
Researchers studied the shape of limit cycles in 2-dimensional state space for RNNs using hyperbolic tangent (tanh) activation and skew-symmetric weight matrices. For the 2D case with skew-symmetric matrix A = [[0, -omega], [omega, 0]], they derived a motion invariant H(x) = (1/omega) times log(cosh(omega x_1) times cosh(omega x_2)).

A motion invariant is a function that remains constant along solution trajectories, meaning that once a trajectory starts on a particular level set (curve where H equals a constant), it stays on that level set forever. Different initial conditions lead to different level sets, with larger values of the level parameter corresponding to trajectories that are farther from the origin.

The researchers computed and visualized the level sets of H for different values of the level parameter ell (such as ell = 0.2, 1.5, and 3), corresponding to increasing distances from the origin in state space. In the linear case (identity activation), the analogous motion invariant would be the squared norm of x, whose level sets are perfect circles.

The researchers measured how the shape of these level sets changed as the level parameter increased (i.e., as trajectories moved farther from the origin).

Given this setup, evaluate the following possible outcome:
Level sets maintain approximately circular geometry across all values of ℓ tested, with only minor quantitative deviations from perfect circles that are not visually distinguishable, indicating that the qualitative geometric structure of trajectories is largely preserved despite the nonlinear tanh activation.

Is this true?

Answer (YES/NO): NO